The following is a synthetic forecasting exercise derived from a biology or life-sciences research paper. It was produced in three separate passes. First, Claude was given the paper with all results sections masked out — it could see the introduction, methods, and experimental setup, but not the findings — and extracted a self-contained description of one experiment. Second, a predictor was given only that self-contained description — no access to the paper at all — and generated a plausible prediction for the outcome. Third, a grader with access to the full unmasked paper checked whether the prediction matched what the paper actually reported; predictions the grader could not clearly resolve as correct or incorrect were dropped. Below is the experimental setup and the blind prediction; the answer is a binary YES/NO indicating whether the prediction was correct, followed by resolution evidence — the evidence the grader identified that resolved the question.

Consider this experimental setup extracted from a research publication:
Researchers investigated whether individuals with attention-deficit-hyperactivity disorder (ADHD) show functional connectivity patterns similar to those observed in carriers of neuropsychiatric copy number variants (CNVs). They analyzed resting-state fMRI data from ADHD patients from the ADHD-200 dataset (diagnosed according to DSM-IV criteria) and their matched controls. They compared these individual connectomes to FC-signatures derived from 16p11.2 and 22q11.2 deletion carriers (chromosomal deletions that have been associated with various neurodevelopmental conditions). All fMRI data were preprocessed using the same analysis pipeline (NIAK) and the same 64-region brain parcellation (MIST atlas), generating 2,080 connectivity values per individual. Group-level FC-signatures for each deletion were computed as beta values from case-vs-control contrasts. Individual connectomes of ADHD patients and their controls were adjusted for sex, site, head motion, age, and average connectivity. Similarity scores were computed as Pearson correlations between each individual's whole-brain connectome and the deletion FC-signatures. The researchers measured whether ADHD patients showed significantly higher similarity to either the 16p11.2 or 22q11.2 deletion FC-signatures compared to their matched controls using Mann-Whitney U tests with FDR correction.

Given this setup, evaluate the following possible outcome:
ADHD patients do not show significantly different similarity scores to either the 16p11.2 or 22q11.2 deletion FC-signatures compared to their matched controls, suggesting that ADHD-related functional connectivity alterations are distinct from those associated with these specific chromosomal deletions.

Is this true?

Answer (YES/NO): YES